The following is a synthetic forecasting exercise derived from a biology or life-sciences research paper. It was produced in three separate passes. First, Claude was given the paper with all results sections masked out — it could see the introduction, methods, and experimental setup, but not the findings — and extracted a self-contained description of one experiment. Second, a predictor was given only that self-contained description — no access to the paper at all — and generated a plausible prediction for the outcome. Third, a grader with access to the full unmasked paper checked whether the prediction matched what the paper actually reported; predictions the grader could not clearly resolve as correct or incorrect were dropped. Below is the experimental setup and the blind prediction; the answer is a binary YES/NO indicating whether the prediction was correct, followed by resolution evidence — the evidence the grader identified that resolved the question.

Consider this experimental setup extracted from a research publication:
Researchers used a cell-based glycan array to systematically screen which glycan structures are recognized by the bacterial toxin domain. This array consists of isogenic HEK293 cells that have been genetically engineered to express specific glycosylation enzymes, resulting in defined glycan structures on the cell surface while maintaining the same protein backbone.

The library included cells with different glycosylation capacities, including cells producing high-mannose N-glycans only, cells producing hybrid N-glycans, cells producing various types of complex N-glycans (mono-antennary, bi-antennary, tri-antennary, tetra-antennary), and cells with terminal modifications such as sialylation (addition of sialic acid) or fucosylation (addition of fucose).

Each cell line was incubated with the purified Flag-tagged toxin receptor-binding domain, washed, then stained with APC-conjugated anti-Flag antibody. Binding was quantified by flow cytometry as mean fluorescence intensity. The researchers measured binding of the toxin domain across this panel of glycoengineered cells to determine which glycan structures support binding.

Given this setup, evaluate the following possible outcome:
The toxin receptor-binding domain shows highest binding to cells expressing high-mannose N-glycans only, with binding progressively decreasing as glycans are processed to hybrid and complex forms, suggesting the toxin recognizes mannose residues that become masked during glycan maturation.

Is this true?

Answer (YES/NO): NO